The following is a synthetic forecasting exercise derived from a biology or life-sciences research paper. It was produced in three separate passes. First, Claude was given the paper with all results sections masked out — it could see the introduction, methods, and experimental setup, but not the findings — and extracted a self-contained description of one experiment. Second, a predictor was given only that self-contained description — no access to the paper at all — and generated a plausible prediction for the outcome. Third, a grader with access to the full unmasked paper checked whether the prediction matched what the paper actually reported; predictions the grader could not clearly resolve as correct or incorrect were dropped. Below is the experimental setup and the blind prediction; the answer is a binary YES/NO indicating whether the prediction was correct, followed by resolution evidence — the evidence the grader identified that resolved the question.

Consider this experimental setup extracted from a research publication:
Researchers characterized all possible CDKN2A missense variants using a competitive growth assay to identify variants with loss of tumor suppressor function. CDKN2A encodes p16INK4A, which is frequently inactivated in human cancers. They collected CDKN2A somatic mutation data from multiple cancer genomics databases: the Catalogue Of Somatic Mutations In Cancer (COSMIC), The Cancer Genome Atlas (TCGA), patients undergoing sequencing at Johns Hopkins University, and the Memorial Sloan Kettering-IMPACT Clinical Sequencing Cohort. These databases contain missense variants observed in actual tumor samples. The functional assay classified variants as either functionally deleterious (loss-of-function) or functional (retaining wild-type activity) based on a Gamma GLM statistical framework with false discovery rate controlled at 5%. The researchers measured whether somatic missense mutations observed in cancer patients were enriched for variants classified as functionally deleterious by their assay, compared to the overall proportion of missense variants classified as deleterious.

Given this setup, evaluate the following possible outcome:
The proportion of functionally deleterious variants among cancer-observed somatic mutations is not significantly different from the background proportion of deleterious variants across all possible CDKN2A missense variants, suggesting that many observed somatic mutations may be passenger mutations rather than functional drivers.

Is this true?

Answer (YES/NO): NO